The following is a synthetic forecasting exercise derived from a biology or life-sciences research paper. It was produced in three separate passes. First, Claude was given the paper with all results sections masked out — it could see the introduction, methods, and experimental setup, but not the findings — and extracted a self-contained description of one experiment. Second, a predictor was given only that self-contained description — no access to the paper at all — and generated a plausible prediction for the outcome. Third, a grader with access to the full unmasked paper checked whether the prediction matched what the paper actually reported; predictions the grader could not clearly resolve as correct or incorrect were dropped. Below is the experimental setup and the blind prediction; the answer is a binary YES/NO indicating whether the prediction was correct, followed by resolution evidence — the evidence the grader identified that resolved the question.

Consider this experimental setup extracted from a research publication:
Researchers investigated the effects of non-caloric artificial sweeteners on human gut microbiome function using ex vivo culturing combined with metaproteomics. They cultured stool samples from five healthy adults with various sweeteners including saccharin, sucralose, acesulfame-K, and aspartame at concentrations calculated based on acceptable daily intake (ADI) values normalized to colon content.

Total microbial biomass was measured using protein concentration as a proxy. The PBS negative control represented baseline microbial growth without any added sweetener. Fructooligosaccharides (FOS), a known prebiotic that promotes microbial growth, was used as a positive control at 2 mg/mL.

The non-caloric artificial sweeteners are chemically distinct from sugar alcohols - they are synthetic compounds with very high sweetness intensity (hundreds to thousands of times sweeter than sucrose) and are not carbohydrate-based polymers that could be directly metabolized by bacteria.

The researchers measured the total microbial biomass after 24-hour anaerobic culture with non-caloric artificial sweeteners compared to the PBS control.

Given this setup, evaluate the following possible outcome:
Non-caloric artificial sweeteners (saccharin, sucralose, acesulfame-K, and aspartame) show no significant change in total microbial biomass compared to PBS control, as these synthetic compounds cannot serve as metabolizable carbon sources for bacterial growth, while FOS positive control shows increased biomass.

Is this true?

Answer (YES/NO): NO